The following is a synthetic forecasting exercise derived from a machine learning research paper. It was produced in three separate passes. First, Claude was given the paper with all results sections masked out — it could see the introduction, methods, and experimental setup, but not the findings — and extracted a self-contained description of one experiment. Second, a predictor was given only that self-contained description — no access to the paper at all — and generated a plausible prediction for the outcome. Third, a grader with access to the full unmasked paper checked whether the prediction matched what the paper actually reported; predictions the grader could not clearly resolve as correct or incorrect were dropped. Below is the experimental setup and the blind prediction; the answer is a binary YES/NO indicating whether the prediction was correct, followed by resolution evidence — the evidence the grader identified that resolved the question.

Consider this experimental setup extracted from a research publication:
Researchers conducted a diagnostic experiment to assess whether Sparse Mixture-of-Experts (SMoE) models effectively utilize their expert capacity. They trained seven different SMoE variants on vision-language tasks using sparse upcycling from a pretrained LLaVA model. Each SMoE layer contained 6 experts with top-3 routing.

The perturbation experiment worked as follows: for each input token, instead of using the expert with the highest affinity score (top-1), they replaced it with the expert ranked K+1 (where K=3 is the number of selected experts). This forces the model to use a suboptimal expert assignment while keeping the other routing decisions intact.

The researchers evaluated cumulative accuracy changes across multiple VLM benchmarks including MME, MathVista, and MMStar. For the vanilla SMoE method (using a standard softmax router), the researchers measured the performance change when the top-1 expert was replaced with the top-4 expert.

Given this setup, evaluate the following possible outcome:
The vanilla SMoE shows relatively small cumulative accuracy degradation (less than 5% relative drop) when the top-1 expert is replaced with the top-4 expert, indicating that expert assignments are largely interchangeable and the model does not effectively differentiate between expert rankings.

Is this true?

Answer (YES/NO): NO